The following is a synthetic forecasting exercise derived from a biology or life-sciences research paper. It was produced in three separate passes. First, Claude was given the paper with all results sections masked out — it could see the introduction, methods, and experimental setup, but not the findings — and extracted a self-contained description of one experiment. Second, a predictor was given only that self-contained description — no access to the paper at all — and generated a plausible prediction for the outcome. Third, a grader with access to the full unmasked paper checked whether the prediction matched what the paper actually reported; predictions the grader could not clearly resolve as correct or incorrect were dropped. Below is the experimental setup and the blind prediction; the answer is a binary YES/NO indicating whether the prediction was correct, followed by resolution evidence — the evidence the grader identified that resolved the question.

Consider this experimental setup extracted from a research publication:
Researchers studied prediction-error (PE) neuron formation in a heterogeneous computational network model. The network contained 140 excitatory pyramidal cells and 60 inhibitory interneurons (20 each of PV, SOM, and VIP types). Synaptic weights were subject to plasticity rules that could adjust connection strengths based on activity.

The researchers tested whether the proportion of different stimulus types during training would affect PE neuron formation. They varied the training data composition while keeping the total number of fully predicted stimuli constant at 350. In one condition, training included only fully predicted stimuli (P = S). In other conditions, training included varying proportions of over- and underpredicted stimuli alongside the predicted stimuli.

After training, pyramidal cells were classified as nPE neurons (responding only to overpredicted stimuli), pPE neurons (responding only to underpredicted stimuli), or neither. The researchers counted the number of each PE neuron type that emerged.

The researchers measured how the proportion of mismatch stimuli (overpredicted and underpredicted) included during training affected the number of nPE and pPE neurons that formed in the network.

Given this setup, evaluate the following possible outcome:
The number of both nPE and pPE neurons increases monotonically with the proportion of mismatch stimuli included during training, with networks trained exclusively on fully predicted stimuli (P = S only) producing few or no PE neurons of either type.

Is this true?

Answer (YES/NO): NO